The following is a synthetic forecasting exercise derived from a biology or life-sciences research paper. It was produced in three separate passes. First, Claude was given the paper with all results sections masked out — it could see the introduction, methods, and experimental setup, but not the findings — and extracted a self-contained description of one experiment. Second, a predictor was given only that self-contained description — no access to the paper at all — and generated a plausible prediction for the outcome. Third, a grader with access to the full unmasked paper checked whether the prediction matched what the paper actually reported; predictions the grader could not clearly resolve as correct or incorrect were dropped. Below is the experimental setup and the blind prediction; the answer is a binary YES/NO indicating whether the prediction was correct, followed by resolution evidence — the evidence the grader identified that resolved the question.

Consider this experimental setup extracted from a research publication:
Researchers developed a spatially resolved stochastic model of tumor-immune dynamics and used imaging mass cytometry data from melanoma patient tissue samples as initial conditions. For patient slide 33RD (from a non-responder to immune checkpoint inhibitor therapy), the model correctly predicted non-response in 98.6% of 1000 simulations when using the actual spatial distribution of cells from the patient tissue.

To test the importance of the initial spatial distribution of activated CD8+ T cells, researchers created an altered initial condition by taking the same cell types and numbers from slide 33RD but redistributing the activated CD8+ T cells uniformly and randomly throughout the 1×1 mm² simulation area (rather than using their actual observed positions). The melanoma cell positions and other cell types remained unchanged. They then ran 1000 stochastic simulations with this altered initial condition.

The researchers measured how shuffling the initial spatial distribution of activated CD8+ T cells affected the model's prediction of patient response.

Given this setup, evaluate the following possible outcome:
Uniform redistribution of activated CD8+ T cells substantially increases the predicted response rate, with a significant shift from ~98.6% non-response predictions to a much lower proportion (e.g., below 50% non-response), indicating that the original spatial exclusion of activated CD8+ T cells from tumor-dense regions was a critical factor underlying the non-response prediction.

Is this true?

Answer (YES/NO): YES